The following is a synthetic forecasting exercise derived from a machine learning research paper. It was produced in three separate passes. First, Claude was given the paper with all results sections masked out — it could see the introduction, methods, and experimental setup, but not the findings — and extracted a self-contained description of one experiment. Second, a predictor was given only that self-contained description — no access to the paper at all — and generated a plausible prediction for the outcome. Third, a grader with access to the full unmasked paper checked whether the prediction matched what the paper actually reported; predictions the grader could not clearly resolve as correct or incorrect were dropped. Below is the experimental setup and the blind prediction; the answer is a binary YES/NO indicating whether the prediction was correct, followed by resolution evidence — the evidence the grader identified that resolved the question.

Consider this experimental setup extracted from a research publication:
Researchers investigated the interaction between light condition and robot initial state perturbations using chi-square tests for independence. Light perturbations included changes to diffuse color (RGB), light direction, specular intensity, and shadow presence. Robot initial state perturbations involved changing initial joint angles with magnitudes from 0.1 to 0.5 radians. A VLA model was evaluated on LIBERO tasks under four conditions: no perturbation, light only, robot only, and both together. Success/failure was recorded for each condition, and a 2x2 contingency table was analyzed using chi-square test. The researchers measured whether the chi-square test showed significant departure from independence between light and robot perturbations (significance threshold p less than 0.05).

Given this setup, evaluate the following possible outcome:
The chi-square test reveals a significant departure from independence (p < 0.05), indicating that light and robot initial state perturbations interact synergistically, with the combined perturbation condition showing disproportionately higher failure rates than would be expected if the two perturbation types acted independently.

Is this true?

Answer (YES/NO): NO